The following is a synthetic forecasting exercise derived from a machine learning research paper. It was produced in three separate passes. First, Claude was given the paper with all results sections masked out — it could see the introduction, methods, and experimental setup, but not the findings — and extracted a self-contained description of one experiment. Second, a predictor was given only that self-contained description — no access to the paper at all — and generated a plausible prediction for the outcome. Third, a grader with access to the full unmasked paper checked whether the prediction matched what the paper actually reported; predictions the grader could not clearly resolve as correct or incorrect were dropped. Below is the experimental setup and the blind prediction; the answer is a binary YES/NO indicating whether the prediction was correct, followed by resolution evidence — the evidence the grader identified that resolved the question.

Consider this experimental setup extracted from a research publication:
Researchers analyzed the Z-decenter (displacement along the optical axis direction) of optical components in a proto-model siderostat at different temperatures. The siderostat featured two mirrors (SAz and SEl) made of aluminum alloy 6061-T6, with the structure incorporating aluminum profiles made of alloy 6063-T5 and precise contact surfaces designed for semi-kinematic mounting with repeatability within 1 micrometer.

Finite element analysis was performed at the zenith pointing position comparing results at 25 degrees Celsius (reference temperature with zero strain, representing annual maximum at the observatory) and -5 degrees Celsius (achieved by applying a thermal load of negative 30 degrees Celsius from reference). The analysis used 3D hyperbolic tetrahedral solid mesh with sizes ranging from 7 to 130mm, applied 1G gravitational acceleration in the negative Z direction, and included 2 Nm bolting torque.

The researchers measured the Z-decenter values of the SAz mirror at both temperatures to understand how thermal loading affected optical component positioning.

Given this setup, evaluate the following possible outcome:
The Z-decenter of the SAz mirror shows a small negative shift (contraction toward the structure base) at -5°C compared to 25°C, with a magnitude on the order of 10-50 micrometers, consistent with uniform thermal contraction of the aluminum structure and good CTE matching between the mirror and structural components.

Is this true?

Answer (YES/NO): NO